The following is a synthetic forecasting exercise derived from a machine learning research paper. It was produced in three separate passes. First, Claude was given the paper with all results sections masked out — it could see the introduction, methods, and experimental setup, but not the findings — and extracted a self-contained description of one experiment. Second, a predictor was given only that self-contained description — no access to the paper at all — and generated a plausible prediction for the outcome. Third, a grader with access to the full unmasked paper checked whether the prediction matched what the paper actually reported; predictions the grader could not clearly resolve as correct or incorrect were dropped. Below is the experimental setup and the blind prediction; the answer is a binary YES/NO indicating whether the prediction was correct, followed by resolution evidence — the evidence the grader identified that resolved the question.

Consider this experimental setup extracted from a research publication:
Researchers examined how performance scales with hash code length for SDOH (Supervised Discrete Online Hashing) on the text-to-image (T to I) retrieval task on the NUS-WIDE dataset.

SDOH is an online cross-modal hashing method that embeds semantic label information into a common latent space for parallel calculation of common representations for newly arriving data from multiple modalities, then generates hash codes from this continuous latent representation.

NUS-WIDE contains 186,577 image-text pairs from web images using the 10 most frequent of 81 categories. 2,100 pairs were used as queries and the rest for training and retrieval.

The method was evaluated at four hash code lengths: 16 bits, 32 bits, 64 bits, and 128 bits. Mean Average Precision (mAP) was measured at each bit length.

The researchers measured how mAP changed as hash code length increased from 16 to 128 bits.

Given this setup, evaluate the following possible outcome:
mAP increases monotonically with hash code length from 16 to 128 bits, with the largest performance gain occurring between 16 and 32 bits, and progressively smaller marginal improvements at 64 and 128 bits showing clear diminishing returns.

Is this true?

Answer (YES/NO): NO